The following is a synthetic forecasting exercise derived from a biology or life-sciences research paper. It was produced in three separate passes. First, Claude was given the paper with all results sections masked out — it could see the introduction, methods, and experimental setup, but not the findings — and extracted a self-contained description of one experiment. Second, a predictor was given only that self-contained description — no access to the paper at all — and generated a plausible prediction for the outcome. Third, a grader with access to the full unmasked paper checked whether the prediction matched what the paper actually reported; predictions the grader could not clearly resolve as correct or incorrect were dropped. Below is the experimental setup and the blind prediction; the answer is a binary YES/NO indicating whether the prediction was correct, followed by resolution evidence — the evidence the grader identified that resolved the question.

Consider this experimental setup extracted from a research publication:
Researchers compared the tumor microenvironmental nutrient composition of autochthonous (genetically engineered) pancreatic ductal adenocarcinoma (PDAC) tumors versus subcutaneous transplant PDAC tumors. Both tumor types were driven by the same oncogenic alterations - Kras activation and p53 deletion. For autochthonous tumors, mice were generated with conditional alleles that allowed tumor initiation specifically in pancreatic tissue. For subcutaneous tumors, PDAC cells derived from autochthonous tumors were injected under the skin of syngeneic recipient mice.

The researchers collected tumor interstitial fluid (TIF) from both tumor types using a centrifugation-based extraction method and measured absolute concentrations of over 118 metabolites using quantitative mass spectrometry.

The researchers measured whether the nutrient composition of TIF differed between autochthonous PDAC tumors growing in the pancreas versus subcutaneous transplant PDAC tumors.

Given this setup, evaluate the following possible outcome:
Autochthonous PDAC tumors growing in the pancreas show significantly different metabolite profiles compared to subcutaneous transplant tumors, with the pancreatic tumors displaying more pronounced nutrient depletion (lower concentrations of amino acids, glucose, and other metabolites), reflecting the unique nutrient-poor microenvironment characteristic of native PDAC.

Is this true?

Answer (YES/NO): NO